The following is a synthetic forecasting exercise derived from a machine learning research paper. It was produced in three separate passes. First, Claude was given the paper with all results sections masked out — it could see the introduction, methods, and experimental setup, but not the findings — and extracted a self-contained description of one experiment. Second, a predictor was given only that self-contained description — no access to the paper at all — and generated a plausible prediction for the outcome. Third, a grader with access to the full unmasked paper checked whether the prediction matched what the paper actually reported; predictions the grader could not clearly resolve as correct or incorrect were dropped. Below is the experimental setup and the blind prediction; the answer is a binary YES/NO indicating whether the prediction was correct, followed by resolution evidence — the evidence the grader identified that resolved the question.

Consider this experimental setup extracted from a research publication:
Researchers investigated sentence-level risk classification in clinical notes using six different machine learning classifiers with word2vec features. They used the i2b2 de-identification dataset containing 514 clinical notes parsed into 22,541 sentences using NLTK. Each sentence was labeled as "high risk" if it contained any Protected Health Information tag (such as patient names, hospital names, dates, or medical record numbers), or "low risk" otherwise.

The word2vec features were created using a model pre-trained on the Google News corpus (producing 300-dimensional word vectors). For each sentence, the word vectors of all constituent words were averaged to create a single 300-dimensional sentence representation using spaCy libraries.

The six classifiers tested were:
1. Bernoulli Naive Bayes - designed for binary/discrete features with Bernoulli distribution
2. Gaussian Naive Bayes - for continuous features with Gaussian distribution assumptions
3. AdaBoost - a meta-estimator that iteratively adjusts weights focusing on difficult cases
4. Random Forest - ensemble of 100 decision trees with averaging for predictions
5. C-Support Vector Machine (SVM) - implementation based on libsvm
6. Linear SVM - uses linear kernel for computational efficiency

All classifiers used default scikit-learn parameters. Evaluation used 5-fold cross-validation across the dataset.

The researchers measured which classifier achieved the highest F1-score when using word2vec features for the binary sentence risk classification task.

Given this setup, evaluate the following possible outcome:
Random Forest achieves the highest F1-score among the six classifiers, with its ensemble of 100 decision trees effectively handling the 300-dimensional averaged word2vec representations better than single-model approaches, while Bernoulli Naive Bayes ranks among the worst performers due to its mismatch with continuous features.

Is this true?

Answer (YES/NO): NO